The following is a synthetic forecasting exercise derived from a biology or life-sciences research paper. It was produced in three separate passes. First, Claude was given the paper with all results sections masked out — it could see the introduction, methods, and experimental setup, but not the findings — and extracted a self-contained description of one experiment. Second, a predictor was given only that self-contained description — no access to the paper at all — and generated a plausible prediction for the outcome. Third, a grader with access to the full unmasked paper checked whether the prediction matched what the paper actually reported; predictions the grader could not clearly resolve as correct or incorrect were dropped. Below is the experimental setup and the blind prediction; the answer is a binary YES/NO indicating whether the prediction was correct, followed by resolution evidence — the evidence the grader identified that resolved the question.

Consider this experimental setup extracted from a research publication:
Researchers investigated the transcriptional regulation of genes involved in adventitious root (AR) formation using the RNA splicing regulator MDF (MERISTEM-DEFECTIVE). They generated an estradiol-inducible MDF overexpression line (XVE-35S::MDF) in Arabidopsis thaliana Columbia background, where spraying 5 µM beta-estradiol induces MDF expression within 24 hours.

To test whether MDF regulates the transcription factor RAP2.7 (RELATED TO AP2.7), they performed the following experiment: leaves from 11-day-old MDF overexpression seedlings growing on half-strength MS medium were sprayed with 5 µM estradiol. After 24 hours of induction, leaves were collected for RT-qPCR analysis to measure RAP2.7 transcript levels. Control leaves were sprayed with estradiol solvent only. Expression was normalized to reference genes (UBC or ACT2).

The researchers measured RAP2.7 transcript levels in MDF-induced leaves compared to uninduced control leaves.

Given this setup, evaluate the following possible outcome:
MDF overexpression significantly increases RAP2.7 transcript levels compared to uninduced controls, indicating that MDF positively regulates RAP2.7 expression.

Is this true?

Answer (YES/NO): YES